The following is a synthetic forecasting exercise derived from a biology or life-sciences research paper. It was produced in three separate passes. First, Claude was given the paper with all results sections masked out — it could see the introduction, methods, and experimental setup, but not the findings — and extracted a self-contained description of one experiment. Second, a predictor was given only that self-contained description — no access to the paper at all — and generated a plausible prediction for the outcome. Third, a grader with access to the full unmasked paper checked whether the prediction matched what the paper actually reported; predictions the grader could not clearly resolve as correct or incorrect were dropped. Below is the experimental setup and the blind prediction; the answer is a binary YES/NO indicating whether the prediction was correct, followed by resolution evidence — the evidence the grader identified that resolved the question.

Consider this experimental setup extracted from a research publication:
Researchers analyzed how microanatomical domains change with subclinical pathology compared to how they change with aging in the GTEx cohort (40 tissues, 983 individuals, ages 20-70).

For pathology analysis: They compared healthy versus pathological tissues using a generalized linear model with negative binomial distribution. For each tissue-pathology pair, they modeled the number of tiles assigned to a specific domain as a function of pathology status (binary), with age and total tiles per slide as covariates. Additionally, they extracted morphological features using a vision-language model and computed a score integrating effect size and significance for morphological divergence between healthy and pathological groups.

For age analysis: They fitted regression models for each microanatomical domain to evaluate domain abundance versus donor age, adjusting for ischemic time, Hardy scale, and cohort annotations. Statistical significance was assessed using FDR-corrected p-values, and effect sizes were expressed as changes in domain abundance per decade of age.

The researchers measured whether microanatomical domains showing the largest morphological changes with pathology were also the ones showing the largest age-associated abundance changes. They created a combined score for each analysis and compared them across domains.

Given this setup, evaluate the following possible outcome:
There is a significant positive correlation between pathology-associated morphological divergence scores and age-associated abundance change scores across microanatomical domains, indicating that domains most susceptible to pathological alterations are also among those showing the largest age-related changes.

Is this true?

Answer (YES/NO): NO